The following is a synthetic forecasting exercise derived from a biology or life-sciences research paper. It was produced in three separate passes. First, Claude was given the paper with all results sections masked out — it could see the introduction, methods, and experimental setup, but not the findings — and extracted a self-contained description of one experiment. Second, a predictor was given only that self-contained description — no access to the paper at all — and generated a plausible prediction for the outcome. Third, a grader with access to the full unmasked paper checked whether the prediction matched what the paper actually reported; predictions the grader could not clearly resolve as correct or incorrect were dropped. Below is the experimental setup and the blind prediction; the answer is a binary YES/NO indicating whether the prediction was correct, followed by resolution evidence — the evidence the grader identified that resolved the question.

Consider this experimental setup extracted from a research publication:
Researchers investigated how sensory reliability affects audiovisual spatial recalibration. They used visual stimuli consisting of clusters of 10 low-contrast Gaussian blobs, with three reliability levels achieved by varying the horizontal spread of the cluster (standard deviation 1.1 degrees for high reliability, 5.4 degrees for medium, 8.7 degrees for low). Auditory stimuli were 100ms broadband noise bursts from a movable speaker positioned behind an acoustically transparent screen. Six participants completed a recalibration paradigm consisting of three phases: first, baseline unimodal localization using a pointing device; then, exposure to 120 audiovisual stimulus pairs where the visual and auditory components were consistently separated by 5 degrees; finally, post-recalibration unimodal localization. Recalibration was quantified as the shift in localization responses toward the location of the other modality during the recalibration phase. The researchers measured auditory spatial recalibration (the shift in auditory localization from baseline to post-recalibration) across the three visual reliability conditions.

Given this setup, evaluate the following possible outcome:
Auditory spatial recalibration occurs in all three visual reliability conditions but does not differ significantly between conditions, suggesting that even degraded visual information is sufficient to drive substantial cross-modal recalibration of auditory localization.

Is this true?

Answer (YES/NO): NO